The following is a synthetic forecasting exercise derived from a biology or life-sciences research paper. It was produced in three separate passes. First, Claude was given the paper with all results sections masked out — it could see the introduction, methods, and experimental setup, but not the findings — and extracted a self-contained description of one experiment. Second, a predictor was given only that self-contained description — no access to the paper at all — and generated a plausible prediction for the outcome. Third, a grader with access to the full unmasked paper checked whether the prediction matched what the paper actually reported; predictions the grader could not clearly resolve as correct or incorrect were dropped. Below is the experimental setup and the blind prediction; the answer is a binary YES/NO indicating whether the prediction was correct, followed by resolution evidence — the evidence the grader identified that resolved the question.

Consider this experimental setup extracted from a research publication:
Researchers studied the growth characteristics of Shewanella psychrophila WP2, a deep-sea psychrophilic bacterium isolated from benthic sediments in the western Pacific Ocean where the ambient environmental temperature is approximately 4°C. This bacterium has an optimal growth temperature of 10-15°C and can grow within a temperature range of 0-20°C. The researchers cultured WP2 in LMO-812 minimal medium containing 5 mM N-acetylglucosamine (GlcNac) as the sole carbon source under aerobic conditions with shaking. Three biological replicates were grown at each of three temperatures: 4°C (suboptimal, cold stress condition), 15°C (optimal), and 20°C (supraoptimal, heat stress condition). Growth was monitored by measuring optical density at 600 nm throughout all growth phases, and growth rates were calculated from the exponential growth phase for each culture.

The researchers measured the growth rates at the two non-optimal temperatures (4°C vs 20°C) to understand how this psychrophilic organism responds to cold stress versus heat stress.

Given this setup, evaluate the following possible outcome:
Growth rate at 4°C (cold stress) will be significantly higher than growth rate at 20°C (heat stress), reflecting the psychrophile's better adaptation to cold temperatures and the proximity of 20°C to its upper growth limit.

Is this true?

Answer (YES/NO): YES